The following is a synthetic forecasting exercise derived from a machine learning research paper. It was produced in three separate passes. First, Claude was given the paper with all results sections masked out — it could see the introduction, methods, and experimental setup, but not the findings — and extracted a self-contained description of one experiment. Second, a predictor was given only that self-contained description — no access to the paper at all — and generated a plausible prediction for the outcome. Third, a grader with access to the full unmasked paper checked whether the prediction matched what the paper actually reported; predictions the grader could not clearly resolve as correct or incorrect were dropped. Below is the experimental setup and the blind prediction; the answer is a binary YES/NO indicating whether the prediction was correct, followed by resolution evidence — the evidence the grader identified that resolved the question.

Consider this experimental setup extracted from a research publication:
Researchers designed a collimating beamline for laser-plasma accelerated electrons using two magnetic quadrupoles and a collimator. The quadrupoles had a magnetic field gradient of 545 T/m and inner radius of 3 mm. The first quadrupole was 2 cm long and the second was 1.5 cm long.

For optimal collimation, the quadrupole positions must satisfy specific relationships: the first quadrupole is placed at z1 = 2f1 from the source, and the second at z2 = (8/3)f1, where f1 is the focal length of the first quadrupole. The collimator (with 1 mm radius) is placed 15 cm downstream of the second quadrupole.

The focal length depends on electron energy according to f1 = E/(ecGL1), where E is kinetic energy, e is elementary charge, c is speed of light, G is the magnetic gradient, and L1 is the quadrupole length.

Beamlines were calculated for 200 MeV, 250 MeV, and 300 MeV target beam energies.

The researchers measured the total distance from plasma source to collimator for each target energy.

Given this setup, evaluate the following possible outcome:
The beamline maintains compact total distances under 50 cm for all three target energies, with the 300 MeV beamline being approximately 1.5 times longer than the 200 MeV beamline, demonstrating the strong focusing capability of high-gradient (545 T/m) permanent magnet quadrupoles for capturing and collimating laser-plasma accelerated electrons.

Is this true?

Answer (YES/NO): NO